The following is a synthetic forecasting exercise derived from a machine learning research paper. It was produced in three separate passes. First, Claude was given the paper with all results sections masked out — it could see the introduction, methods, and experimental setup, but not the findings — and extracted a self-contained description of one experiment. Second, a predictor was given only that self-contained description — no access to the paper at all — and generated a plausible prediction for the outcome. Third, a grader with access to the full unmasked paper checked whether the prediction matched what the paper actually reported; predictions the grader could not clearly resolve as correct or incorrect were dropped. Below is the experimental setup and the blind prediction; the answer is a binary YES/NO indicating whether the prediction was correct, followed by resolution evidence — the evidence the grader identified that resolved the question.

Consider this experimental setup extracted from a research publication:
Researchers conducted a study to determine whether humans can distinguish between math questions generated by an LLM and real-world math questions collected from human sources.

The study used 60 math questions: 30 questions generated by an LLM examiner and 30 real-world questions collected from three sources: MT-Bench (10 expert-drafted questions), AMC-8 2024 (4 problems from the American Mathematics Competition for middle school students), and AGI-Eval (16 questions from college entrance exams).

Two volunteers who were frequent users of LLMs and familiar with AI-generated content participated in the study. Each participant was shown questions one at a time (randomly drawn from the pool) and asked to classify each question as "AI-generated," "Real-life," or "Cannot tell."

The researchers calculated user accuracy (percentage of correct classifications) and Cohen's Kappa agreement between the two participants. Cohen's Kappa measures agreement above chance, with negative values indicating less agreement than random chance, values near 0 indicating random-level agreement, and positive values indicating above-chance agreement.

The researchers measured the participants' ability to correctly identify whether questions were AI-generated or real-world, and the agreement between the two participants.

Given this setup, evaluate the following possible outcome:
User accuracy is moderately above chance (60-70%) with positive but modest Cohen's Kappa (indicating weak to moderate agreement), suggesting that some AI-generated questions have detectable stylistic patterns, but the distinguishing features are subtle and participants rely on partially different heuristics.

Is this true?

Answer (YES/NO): NO